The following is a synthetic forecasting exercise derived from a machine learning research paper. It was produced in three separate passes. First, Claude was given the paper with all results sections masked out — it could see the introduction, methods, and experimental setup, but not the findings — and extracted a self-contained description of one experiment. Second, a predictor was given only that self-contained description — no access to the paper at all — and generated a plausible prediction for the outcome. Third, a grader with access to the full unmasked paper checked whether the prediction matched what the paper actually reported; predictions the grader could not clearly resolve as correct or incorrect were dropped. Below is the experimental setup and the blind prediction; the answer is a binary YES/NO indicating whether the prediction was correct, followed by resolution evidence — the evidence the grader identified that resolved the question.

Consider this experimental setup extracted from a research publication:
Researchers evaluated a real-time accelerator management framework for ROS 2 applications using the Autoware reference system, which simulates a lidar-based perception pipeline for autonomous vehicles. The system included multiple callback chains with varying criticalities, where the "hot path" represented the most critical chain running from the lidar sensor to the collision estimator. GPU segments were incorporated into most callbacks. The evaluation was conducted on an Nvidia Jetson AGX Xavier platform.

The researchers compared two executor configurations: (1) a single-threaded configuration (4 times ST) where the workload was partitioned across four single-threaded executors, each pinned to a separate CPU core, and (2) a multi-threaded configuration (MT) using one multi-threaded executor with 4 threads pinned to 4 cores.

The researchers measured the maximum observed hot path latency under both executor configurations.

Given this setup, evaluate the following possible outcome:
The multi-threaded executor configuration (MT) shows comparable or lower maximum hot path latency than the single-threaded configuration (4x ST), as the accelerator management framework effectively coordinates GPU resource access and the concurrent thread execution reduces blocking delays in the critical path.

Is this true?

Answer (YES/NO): NO